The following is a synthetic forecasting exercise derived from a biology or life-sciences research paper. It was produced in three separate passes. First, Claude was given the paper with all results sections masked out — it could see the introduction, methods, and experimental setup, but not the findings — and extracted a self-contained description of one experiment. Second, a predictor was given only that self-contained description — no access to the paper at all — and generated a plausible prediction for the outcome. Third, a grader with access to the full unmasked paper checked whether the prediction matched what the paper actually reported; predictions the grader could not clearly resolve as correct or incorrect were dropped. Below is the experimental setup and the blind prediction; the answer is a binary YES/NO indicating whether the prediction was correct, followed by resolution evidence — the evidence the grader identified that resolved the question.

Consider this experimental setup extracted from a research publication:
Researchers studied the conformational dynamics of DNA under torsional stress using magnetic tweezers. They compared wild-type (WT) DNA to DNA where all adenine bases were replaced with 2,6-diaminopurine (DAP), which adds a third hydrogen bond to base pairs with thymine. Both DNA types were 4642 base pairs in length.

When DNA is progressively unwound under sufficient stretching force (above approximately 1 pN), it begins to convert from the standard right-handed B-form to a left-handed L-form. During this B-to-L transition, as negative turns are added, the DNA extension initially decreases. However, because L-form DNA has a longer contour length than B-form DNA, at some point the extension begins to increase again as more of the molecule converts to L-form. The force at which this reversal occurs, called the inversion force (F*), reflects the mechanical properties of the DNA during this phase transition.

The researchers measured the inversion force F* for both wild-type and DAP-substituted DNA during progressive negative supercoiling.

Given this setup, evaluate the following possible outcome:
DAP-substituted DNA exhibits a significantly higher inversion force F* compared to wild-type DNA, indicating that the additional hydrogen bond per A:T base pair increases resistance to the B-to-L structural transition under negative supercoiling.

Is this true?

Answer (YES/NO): NO